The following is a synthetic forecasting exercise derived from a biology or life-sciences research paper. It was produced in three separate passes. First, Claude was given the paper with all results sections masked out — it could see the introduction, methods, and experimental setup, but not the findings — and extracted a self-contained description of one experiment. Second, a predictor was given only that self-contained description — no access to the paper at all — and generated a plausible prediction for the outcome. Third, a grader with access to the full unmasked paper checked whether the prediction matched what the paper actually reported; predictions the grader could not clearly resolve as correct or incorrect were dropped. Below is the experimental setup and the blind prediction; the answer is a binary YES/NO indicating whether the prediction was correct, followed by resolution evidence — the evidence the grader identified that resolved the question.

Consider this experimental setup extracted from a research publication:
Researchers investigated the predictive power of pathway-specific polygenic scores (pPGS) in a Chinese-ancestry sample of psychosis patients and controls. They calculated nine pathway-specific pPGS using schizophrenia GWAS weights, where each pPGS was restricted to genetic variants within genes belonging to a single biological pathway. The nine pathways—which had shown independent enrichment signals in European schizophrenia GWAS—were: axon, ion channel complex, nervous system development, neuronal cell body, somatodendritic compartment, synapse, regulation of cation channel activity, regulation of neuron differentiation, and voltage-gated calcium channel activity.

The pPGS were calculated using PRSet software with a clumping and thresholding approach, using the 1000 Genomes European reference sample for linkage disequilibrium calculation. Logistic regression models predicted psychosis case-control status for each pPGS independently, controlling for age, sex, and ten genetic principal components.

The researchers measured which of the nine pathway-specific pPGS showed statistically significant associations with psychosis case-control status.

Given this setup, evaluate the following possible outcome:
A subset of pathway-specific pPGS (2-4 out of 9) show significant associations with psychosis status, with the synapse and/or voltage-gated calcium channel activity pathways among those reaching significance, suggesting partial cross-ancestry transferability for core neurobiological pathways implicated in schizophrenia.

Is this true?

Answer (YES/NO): YES